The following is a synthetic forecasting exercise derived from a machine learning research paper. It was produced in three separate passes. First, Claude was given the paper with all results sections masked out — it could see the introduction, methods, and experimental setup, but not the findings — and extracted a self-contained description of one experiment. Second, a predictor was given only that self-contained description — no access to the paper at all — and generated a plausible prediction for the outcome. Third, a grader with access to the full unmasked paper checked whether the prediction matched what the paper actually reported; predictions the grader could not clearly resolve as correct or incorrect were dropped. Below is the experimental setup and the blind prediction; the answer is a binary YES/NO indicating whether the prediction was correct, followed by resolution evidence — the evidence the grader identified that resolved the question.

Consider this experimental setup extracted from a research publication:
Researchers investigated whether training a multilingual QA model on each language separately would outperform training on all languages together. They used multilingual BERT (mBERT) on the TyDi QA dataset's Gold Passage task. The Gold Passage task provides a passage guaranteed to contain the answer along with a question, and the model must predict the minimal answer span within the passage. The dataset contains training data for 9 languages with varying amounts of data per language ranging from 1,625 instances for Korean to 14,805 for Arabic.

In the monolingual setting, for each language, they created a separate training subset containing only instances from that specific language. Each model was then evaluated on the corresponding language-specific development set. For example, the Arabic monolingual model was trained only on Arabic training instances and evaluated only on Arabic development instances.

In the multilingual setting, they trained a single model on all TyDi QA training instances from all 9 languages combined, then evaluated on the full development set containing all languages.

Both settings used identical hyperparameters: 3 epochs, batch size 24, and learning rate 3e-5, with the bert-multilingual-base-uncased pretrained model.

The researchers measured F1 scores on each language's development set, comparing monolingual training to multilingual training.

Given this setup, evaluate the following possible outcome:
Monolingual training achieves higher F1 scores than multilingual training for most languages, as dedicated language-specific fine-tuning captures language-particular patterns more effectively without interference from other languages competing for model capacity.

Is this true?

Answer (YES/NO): NO